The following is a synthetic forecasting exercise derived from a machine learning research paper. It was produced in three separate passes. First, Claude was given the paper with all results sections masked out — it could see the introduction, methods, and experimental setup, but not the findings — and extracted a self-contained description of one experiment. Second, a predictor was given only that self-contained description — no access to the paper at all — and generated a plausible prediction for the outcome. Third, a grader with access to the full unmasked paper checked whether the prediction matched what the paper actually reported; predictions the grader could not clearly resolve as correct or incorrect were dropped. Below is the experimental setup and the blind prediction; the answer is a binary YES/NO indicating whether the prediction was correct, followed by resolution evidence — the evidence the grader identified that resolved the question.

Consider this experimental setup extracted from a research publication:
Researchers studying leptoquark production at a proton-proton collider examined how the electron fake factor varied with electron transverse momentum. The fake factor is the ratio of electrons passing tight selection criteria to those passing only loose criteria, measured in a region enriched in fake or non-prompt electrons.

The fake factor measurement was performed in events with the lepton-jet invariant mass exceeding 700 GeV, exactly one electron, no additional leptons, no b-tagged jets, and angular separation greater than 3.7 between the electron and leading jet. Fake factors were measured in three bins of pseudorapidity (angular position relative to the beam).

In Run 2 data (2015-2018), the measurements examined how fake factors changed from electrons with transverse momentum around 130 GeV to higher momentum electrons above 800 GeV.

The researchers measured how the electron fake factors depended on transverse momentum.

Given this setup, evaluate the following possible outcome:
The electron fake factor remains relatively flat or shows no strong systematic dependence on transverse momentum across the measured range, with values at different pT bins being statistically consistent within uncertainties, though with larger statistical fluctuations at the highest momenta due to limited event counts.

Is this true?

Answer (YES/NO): NO